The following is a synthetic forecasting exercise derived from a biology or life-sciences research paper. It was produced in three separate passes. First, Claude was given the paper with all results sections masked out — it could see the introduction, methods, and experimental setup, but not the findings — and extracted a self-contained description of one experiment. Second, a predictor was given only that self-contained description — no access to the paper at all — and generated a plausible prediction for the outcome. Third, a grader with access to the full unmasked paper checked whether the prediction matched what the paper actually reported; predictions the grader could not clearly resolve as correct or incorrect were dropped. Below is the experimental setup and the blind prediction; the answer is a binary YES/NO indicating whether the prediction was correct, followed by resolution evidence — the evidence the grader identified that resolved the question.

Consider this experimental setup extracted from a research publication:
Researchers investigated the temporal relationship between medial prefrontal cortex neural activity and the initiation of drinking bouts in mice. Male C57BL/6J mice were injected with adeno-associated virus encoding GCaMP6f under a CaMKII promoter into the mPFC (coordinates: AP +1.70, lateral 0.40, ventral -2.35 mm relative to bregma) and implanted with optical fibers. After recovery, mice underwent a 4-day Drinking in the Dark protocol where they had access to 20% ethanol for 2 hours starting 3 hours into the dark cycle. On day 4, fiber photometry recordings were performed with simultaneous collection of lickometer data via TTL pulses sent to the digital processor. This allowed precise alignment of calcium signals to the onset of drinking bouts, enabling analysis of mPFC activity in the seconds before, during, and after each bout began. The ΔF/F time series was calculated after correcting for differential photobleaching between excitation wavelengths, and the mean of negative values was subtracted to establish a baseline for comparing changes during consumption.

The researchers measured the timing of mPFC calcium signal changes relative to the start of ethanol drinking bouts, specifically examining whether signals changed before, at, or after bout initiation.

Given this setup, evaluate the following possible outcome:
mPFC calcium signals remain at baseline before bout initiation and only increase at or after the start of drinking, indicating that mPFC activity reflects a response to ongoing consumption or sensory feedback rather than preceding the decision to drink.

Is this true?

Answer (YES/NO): NO